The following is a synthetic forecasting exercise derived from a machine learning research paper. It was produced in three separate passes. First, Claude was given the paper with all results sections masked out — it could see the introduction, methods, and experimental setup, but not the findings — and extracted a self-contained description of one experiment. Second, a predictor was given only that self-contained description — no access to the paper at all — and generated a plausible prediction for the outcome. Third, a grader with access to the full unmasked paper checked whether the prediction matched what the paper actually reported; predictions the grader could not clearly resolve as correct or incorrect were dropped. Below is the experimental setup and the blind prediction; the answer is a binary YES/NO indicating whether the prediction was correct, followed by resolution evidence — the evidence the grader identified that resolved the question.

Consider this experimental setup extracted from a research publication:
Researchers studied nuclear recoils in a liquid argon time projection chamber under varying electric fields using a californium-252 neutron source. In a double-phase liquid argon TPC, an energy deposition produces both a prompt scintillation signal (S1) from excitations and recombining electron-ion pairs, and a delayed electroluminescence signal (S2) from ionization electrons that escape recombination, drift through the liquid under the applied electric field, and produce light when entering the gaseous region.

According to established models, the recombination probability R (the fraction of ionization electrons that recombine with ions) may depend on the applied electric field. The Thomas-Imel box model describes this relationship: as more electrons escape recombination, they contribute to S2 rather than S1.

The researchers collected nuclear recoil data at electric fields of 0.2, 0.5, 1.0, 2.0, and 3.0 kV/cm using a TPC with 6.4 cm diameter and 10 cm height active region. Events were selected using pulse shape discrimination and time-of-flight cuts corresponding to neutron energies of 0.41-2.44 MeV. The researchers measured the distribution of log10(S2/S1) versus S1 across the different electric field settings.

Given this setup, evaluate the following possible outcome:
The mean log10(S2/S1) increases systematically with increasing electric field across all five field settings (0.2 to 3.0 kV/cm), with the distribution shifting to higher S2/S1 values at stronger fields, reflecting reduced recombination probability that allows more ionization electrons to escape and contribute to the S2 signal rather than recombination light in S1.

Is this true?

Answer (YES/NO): YES